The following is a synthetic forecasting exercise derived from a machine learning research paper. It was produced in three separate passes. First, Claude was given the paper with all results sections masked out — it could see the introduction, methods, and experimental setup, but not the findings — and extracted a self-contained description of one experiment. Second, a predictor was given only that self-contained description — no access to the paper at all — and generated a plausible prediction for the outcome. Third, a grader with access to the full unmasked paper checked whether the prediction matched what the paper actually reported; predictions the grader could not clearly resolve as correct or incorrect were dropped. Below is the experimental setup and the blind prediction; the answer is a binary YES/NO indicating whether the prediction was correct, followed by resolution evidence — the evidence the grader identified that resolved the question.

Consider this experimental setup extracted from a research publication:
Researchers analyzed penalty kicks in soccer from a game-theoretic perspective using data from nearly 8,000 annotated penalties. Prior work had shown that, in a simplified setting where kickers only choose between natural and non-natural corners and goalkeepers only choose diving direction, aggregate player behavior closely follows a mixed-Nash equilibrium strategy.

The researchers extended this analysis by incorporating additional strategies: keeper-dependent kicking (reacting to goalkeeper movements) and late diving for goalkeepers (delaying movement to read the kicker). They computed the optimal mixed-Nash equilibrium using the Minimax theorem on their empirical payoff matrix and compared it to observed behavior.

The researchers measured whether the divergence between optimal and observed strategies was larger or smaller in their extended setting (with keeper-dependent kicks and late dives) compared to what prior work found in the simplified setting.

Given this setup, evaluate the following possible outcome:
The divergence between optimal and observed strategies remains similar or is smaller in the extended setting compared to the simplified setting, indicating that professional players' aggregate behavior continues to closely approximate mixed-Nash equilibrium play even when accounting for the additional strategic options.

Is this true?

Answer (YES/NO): NO